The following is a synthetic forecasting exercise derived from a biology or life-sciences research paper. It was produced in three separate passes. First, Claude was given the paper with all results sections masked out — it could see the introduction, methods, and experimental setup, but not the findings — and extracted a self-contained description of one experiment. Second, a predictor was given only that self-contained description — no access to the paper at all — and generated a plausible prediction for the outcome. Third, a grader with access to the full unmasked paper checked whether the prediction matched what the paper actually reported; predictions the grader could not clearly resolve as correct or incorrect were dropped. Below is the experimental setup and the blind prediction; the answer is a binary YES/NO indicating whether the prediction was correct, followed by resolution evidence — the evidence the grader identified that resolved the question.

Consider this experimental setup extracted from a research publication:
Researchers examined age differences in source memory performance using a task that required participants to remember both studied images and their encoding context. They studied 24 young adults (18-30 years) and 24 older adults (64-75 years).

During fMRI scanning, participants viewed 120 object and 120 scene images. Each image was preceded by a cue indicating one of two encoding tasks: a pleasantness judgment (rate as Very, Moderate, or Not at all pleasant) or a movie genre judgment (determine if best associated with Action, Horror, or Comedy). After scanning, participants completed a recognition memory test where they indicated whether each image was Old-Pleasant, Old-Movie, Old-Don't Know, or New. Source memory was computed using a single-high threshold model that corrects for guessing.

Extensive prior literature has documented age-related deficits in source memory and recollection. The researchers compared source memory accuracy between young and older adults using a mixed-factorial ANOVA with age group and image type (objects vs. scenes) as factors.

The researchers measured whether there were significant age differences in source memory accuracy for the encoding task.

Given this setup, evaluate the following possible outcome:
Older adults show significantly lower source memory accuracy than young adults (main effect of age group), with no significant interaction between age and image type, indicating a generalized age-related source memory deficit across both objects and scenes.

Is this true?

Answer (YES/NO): NO